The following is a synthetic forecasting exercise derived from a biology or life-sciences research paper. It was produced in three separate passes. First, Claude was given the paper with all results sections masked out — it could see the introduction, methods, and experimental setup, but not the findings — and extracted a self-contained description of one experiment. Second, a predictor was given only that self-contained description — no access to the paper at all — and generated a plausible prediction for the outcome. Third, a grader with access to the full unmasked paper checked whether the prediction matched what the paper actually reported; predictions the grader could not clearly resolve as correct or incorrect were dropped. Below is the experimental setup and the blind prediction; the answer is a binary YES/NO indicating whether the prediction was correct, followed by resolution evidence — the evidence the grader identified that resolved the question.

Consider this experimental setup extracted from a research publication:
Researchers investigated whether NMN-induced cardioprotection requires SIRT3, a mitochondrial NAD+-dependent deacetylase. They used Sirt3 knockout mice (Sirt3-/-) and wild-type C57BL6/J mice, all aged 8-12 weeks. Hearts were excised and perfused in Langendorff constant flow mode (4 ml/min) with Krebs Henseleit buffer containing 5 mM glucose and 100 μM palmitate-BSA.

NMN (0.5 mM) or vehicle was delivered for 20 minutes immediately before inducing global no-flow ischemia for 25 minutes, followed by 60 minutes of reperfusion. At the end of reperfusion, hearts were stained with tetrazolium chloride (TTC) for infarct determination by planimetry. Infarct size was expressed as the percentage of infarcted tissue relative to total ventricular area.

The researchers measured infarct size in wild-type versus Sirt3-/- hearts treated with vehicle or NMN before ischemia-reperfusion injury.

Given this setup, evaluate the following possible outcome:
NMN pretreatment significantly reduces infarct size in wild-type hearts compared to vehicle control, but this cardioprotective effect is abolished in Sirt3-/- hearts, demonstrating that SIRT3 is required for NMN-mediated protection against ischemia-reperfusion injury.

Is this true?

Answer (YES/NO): NO